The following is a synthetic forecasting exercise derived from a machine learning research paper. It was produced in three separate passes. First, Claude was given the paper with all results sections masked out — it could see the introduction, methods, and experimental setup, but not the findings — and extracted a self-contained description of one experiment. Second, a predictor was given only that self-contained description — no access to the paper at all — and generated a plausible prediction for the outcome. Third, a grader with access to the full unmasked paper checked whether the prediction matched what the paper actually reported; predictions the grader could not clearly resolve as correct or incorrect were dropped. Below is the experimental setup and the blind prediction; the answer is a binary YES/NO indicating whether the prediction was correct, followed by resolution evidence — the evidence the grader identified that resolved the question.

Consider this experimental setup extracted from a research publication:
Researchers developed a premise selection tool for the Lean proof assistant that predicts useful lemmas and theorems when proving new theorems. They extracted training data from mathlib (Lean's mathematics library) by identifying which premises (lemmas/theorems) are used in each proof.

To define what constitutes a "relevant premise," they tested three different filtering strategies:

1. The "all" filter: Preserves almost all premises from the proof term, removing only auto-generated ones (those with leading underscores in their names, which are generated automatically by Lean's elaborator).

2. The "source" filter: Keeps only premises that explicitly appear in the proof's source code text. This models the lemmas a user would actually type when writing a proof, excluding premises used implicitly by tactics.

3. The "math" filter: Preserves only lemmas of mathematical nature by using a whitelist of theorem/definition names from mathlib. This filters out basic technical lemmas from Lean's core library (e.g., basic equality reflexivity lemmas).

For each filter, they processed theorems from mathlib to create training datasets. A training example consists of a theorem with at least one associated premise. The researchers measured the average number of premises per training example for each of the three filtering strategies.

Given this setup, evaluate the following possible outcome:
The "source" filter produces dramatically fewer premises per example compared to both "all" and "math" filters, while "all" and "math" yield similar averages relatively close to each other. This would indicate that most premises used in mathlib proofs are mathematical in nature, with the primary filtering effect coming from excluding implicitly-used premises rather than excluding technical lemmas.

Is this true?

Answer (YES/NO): NO